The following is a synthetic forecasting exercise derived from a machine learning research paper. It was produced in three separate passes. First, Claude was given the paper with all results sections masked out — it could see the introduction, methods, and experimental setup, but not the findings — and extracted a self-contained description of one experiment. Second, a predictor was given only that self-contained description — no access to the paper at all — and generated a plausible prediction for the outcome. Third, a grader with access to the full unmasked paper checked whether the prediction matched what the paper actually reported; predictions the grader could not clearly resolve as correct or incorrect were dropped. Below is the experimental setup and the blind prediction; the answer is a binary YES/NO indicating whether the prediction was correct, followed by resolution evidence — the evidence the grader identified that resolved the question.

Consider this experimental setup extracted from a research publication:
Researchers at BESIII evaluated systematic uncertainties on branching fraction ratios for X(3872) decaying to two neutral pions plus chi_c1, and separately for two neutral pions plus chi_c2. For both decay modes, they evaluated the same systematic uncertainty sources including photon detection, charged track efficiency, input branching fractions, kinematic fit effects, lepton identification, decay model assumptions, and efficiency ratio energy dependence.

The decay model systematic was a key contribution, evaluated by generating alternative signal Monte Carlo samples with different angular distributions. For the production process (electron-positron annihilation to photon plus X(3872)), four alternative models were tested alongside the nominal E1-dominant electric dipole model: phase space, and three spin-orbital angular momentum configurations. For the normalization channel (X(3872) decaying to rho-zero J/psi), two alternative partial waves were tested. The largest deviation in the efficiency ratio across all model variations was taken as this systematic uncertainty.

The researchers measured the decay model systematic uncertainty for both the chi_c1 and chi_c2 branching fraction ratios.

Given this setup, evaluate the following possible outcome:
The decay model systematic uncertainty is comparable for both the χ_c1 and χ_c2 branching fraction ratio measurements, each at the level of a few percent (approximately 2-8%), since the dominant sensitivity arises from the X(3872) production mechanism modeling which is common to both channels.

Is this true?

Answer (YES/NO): NO